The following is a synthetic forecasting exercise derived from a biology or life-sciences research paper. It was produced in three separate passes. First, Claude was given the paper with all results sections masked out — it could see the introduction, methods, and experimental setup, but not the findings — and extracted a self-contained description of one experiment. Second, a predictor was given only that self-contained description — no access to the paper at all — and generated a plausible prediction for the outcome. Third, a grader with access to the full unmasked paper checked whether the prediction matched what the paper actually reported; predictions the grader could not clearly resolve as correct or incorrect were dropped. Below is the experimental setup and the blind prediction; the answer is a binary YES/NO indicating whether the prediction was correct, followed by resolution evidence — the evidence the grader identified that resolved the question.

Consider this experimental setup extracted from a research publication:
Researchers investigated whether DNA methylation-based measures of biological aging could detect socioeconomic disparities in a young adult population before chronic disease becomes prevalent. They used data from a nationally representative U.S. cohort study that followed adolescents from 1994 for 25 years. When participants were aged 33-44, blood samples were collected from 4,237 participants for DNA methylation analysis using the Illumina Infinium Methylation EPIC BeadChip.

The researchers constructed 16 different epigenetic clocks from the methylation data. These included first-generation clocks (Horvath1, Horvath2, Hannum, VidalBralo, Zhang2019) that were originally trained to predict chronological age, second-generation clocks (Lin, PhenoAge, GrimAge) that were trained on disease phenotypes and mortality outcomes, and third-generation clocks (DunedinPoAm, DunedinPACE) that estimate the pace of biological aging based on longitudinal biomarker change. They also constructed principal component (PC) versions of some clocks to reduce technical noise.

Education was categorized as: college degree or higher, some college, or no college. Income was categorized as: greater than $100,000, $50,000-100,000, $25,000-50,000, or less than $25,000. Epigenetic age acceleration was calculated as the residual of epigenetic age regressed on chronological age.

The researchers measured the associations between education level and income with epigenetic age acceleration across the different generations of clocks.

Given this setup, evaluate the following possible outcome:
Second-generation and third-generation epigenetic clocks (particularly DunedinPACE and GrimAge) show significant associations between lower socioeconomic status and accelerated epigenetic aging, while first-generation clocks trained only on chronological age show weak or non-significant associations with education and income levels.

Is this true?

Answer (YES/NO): YES